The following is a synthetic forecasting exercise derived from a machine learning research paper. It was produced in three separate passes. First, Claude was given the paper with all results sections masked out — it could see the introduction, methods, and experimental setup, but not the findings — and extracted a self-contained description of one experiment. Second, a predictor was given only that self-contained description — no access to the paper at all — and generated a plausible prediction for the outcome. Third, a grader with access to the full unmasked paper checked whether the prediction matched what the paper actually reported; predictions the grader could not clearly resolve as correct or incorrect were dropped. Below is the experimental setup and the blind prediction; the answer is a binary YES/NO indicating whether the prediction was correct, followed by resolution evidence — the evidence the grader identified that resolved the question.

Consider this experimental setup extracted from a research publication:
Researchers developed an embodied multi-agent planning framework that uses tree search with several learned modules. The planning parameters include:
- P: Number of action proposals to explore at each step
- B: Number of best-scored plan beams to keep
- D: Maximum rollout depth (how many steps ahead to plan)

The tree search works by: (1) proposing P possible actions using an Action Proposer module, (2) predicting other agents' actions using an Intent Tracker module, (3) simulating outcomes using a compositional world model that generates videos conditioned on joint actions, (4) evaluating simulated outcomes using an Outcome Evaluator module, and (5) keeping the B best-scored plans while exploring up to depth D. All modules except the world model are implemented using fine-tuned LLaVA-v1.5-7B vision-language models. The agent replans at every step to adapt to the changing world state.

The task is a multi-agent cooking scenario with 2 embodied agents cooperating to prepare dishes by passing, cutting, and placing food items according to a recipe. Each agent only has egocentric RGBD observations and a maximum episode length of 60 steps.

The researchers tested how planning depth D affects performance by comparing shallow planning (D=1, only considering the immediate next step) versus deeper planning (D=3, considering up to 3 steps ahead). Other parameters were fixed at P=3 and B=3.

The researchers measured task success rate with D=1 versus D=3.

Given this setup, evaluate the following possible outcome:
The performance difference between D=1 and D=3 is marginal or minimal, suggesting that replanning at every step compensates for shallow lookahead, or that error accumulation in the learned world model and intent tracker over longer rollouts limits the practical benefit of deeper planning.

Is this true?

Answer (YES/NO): NO